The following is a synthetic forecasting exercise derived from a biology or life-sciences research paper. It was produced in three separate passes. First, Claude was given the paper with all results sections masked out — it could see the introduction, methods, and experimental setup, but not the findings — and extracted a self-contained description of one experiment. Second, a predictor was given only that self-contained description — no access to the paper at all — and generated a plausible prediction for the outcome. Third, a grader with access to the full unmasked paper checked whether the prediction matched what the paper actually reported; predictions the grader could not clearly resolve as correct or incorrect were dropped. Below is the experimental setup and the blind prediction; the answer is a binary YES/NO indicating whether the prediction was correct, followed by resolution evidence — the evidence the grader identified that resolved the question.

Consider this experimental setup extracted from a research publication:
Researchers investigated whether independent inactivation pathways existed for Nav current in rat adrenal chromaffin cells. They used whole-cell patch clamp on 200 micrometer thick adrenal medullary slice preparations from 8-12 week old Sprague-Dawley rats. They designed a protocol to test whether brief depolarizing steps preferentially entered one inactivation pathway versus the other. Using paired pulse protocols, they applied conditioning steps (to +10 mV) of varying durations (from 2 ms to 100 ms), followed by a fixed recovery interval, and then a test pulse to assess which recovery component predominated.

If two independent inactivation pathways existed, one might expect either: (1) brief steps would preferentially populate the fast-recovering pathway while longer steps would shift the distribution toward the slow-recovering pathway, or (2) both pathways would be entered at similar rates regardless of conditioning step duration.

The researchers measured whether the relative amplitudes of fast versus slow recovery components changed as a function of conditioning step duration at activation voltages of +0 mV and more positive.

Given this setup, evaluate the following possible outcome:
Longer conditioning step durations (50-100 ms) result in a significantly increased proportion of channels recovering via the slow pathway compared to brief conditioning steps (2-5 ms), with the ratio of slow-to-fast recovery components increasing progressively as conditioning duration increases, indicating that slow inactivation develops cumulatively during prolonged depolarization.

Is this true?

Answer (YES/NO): NO